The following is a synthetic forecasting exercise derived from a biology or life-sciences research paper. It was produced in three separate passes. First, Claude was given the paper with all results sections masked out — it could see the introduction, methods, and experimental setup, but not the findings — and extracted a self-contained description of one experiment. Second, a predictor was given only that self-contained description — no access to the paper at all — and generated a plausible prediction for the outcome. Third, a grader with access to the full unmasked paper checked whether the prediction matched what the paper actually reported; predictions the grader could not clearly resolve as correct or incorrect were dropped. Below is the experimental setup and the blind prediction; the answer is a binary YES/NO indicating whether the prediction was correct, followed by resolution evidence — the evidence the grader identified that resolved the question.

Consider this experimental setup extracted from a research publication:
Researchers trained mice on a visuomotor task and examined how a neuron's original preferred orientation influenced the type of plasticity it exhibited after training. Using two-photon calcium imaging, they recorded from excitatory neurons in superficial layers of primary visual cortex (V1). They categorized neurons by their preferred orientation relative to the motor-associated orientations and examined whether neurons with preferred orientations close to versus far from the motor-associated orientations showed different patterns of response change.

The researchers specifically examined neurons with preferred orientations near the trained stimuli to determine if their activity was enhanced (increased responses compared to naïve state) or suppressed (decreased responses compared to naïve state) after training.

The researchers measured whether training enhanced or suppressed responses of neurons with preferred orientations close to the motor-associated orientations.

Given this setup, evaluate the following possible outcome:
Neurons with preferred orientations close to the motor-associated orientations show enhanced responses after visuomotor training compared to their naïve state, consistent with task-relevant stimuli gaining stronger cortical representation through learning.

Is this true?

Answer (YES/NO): NO